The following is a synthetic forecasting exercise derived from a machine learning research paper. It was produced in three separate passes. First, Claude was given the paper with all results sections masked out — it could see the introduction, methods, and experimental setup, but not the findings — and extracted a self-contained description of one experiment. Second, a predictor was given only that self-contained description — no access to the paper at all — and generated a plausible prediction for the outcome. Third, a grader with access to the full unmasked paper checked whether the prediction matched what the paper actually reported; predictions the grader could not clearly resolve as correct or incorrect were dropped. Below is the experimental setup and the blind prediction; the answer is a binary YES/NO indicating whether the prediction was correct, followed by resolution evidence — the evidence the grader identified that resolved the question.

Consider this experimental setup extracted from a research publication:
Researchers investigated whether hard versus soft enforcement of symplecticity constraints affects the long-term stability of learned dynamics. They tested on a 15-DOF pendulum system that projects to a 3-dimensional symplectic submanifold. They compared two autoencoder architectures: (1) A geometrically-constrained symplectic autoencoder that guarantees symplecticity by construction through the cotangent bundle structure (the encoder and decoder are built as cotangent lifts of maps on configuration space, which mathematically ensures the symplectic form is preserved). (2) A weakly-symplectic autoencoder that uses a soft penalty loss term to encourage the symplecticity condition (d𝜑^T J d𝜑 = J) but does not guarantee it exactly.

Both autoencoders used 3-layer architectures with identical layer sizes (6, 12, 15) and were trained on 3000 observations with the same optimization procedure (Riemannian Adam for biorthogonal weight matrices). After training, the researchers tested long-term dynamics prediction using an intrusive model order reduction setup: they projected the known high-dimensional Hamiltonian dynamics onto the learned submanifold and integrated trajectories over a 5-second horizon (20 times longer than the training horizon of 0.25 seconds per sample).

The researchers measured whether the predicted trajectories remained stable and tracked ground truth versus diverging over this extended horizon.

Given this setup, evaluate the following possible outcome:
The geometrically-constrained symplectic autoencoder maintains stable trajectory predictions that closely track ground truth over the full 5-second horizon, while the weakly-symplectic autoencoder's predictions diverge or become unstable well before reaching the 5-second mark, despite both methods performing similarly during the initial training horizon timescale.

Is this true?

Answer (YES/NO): YES